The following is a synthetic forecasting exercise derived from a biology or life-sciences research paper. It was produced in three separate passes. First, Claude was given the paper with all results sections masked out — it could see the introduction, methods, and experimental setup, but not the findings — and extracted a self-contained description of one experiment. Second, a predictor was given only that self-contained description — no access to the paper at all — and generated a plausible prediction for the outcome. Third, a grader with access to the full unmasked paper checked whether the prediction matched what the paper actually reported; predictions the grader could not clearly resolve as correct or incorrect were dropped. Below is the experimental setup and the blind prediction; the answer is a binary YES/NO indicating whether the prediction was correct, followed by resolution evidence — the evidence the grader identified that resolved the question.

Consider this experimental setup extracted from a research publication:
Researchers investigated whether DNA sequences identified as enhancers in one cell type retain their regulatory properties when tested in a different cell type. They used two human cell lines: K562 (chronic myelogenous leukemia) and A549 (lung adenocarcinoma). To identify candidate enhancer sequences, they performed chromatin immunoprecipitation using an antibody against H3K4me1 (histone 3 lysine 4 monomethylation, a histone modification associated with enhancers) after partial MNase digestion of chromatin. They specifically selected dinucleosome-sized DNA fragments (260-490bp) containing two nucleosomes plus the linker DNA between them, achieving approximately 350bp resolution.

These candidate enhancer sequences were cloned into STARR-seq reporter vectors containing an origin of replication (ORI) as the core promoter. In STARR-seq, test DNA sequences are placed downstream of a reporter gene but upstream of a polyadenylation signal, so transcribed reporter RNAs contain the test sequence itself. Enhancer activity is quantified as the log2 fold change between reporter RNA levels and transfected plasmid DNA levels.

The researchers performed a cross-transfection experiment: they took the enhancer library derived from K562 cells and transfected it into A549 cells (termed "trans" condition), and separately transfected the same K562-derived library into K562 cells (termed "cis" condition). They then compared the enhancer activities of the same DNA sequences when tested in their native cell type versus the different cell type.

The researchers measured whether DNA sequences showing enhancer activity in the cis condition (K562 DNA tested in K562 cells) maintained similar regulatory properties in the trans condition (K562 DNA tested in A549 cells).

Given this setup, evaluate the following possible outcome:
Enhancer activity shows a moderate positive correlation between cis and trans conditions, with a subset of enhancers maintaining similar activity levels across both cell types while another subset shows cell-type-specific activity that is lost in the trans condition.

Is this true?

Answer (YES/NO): YES